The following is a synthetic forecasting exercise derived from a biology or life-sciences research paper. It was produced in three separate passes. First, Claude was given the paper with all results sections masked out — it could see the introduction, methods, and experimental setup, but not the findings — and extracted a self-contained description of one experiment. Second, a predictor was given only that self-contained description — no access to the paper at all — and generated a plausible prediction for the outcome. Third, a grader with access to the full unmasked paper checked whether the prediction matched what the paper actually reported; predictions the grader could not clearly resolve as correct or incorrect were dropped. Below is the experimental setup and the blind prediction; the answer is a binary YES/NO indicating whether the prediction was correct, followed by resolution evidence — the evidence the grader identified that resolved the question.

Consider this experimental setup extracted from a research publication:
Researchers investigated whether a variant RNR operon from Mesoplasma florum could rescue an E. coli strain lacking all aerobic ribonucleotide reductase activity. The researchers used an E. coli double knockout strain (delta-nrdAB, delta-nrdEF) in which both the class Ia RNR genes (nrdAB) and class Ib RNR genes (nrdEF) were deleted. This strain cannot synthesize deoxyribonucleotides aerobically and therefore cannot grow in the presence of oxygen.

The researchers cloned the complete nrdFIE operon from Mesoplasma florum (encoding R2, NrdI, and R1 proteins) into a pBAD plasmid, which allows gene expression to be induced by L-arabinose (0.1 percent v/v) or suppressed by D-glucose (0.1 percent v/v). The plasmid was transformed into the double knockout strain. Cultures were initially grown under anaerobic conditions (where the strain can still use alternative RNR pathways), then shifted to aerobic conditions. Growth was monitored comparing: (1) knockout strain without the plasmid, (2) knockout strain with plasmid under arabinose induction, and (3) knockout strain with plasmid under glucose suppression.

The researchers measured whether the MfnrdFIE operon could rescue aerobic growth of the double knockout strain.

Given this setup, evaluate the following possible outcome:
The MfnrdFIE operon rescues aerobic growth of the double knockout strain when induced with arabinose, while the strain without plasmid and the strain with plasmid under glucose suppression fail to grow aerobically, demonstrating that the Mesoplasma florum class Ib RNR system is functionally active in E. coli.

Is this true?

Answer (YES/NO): NO